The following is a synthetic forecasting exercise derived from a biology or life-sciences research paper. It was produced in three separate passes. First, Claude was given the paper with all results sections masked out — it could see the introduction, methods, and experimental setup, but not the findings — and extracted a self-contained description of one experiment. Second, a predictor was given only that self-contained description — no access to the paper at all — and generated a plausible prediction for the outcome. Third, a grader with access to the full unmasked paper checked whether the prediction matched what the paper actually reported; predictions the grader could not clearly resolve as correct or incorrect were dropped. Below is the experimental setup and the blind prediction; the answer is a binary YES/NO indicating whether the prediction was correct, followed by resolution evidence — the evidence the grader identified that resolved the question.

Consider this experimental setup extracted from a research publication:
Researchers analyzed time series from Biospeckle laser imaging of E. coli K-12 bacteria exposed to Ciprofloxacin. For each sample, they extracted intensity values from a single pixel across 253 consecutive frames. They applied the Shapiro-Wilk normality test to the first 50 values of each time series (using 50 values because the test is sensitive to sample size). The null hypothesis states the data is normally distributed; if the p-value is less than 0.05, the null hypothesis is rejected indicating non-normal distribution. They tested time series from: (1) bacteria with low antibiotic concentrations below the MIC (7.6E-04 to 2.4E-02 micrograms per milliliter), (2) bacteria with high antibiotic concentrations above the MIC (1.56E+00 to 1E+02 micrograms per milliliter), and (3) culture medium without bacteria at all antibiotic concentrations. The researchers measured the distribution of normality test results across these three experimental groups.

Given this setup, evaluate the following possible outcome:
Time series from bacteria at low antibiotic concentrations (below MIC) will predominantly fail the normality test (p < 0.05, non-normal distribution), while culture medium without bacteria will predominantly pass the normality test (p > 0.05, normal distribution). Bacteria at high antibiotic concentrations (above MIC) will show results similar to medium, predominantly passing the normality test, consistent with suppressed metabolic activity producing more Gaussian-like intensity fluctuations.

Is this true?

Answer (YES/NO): NO